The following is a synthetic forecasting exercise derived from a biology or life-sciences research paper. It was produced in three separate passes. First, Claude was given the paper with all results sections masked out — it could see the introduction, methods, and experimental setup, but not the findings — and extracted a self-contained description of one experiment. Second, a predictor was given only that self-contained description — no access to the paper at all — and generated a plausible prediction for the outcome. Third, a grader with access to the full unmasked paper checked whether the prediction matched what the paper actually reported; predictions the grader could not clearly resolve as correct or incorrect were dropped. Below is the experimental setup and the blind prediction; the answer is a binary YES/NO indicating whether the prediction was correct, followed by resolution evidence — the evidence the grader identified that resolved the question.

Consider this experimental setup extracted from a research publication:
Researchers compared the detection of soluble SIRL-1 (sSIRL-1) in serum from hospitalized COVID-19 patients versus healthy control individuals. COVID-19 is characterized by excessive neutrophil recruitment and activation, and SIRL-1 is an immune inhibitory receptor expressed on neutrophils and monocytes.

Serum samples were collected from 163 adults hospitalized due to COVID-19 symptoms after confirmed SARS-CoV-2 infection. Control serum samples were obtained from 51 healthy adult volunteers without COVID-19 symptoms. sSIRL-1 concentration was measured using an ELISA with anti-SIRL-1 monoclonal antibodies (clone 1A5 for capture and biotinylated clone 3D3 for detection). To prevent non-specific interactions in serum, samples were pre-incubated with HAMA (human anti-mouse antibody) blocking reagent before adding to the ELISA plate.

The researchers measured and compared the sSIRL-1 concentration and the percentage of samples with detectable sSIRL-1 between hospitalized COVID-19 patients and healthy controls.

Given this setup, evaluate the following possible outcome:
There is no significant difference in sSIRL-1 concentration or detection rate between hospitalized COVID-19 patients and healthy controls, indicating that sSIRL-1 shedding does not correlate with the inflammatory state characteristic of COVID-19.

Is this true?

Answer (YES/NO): NO